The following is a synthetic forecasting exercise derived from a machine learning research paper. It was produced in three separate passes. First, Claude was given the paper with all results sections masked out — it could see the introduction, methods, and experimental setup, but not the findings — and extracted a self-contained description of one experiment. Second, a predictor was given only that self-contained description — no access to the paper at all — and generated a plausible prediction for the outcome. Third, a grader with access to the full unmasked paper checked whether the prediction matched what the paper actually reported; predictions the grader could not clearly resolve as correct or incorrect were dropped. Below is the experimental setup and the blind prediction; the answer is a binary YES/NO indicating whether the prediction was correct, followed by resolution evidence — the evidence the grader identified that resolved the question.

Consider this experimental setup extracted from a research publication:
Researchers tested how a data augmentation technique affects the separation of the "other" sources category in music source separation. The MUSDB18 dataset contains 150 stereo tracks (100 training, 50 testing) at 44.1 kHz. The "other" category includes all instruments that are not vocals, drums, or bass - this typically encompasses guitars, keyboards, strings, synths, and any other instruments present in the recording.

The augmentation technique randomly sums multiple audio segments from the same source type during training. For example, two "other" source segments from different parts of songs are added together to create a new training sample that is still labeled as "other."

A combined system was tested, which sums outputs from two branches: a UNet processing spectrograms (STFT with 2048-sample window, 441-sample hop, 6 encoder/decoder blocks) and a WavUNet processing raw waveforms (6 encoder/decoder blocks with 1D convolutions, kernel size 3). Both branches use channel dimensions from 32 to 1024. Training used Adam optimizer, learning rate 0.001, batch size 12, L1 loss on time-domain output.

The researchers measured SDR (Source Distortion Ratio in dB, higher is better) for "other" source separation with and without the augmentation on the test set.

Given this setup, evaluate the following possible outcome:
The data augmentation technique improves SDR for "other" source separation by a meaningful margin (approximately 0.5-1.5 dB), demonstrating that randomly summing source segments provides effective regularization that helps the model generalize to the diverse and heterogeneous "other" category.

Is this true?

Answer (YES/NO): NO